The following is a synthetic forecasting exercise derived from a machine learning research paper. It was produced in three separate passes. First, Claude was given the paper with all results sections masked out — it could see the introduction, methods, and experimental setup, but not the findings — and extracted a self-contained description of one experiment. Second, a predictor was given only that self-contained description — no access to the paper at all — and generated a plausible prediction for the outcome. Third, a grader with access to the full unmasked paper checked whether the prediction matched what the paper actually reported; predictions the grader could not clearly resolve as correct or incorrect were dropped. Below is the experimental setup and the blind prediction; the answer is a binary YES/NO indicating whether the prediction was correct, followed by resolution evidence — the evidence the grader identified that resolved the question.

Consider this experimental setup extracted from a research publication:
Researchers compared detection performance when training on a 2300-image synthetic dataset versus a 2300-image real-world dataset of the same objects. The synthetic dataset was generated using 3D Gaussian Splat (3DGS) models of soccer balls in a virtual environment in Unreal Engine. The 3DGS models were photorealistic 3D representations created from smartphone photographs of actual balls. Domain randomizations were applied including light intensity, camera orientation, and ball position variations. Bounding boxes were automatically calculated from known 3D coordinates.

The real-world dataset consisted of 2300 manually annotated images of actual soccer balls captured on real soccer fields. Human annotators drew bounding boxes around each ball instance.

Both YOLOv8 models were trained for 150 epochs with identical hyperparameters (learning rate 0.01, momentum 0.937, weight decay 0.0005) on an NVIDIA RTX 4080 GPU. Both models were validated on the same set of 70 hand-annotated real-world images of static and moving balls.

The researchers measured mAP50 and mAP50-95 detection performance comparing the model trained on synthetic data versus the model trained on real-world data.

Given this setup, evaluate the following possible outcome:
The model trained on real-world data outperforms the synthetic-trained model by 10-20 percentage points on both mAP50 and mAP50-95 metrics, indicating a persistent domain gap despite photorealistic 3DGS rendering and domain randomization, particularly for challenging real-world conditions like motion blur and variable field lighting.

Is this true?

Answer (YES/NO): NO